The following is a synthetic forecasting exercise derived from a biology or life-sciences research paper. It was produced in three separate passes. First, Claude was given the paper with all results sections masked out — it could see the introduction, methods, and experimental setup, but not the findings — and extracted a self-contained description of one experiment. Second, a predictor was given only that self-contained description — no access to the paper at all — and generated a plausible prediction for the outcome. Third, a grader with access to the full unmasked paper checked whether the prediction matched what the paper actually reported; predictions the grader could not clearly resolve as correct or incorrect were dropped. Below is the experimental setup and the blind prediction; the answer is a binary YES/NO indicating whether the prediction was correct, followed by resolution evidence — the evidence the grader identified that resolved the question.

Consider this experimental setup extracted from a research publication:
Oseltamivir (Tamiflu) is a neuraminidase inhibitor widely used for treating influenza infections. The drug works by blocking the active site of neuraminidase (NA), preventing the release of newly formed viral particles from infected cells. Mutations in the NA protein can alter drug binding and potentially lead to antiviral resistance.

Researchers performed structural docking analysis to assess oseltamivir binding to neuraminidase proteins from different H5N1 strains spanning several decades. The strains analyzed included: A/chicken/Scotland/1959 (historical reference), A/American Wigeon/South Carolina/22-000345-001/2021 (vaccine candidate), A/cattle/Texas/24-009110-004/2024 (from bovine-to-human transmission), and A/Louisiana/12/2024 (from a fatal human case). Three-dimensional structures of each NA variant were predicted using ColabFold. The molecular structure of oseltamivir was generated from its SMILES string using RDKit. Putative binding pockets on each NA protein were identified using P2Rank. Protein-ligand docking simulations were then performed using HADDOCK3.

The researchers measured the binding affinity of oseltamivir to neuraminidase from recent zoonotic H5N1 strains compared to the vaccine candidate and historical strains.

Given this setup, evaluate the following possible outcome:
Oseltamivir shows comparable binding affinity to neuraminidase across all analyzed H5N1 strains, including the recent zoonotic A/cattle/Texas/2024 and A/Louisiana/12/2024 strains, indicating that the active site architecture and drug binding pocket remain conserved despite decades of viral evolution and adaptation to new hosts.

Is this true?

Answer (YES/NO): YES